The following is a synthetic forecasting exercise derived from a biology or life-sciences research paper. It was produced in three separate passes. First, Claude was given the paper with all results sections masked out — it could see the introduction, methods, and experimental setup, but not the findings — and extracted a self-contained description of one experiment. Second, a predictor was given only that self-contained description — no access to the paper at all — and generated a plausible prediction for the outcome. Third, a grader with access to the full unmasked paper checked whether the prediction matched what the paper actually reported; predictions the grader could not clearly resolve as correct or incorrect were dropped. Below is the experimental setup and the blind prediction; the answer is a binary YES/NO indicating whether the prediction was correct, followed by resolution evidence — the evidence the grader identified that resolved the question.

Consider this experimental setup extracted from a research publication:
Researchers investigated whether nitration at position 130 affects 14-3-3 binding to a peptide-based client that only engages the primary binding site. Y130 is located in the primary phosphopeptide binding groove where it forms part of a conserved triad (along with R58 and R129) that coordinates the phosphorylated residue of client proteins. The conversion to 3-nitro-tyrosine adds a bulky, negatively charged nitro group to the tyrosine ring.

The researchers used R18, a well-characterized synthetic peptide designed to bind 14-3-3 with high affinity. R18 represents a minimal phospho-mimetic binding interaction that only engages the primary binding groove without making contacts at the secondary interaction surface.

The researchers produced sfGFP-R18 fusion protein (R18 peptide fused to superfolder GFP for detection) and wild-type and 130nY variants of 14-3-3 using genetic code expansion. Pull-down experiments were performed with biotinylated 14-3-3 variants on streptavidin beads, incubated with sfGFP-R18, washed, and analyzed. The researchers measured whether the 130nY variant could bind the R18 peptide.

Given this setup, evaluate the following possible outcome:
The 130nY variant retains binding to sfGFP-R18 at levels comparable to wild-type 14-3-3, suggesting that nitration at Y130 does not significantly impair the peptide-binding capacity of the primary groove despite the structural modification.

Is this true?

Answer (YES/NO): NO